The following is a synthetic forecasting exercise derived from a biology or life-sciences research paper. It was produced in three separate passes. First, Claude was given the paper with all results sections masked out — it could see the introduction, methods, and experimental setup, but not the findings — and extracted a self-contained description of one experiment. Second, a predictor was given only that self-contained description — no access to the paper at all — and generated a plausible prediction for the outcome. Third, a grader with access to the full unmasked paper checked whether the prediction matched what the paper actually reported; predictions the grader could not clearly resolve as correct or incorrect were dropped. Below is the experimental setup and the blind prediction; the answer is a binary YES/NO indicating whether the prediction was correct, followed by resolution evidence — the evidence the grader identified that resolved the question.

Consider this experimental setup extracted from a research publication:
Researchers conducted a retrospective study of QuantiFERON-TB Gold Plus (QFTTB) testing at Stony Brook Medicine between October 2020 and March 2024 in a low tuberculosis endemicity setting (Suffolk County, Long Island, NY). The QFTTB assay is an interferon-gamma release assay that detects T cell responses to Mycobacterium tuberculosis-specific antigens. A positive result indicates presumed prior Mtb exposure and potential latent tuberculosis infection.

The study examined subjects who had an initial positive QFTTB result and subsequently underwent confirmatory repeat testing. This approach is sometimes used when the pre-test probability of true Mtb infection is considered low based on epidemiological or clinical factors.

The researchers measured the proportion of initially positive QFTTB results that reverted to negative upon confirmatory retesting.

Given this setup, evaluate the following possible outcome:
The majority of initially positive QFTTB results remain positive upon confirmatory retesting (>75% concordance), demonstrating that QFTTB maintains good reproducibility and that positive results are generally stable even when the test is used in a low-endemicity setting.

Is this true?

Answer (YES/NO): YES